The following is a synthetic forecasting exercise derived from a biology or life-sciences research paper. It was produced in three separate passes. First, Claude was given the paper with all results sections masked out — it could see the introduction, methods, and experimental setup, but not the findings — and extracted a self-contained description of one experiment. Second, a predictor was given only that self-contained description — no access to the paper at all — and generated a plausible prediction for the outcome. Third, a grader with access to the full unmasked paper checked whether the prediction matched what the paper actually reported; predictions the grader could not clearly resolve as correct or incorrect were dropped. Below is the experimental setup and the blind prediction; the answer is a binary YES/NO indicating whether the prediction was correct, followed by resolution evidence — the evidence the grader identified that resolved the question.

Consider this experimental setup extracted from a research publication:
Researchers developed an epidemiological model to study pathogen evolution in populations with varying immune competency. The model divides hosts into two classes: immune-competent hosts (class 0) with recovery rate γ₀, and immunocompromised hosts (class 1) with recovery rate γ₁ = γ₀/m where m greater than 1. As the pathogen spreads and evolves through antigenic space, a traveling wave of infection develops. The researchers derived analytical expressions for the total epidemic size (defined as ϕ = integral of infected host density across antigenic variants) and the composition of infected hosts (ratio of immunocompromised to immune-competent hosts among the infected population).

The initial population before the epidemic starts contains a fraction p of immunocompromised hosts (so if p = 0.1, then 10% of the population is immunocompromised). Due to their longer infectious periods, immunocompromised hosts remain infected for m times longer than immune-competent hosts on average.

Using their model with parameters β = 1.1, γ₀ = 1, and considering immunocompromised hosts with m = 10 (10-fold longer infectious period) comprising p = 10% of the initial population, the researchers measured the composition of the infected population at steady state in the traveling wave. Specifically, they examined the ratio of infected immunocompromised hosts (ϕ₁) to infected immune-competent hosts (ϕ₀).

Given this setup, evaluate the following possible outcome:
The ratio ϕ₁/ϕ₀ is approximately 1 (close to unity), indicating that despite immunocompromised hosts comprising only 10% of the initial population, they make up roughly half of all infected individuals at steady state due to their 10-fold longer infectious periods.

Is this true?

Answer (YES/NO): YES